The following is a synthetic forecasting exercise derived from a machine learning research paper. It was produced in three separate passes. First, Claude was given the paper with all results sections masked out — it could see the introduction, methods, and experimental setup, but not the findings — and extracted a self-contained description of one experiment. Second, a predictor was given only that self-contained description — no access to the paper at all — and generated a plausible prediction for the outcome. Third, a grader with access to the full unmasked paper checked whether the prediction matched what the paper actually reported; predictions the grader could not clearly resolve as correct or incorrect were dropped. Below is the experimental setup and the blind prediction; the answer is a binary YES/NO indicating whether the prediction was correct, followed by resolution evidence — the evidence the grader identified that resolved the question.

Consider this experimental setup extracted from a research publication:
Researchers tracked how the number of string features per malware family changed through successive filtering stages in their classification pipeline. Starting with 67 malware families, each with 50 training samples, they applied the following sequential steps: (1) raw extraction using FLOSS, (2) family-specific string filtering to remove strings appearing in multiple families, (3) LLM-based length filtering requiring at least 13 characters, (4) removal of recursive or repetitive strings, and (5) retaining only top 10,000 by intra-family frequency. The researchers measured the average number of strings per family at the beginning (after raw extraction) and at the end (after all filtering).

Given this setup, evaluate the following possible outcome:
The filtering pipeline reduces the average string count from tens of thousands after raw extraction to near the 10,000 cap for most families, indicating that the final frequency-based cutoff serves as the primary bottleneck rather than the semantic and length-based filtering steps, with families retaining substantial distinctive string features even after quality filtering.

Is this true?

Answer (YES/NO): NO